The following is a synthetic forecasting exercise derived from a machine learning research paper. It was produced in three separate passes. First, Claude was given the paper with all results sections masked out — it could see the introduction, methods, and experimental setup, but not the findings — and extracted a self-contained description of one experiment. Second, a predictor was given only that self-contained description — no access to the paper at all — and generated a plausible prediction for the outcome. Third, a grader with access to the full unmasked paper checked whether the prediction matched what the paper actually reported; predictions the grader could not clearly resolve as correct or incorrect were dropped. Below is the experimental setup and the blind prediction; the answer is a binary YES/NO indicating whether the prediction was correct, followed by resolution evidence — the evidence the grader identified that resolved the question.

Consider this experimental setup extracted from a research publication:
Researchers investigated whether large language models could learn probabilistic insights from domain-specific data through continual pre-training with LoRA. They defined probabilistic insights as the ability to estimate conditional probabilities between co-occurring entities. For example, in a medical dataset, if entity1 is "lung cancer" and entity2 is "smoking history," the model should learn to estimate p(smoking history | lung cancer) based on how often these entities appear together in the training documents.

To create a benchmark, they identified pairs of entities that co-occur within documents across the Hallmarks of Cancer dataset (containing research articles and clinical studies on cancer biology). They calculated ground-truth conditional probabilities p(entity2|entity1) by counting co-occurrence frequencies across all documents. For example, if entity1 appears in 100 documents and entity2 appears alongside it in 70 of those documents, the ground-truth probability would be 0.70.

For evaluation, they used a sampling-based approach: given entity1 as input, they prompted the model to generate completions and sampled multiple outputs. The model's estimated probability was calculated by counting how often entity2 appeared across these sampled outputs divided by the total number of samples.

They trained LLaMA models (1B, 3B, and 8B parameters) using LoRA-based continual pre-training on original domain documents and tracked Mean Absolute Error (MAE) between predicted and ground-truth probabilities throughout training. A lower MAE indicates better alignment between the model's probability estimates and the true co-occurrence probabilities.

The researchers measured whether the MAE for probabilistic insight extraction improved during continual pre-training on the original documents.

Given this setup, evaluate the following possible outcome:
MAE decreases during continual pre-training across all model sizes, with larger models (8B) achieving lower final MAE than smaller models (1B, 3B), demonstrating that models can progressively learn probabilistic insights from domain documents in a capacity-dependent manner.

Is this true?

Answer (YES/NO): NO